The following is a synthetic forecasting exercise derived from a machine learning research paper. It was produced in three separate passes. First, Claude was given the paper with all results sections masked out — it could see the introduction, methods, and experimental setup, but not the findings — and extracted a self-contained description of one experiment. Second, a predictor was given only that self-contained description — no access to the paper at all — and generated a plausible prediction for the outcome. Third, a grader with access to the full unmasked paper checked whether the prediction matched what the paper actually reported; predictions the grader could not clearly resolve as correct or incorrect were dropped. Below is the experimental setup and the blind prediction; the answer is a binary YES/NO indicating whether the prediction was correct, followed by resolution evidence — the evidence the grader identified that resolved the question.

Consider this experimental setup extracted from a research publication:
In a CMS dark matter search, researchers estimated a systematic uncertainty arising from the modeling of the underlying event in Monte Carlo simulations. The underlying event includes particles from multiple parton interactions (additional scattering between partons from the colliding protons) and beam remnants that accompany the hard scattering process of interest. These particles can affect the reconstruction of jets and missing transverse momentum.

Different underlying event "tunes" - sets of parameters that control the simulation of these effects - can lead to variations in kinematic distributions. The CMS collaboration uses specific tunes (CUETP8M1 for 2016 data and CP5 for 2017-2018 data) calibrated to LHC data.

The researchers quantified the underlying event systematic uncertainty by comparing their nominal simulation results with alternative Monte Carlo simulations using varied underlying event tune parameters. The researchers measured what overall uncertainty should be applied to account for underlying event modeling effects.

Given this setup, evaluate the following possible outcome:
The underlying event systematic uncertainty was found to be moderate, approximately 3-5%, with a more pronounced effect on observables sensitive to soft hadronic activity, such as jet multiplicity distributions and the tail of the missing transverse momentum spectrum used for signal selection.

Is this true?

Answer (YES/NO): NO